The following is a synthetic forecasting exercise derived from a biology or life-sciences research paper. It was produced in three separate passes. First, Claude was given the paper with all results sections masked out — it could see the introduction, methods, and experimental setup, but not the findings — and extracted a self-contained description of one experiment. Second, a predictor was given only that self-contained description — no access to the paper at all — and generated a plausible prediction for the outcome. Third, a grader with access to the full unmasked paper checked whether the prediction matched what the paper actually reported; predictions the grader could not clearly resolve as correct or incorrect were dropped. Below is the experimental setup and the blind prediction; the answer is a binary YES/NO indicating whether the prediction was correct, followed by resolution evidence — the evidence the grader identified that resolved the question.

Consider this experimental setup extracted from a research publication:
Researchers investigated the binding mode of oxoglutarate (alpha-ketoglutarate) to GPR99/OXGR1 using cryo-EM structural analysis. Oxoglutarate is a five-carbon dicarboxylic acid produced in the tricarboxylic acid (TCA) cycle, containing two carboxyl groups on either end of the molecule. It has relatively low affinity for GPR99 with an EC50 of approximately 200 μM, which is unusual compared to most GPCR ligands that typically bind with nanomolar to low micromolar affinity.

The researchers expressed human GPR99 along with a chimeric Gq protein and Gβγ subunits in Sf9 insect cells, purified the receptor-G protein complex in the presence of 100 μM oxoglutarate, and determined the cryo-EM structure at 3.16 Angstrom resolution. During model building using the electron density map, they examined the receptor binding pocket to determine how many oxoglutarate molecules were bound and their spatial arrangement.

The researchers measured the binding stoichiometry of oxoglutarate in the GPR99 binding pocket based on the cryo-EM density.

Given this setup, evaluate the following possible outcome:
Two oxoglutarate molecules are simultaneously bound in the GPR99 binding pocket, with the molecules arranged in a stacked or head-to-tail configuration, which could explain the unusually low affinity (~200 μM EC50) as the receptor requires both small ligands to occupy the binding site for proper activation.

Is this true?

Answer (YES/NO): NO